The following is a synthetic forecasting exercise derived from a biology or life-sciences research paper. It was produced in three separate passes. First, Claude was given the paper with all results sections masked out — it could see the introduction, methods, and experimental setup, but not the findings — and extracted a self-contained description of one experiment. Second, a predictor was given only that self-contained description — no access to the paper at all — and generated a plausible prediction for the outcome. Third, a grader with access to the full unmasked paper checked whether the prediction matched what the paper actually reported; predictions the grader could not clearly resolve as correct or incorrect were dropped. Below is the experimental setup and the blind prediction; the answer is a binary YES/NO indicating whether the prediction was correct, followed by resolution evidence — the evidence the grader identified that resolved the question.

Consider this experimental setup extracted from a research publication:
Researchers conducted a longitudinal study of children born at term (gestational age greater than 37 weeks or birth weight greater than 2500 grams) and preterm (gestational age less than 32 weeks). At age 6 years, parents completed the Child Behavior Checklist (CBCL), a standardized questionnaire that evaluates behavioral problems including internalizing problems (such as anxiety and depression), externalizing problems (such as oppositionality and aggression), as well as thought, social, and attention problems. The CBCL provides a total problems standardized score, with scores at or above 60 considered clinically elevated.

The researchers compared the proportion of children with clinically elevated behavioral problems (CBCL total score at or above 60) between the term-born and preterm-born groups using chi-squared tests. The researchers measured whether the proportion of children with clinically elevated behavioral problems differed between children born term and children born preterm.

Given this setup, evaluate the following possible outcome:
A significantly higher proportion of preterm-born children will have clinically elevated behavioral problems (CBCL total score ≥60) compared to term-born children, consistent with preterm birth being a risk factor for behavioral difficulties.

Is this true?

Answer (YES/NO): NO